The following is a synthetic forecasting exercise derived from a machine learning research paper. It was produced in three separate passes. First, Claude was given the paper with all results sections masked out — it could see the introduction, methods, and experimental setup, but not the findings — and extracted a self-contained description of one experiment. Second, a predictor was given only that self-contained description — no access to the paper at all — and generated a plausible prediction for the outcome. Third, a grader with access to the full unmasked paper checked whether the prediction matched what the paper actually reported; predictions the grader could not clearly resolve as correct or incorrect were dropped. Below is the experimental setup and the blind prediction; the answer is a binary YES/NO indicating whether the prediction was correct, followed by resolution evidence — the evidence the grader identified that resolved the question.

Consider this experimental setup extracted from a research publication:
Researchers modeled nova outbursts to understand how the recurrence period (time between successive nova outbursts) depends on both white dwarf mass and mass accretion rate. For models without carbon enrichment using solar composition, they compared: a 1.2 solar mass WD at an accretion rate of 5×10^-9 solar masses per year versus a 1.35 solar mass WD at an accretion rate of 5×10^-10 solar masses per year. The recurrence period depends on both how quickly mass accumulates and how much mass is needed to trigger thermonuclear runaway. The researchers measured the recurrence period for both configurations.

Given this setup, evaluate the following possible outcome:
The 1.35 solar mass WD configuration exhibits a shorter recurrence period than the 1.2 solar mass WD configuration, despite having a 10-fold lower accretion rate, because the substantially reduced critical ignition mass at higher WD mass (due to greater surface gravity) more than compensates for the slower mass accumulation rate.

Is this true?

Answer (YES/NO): NO